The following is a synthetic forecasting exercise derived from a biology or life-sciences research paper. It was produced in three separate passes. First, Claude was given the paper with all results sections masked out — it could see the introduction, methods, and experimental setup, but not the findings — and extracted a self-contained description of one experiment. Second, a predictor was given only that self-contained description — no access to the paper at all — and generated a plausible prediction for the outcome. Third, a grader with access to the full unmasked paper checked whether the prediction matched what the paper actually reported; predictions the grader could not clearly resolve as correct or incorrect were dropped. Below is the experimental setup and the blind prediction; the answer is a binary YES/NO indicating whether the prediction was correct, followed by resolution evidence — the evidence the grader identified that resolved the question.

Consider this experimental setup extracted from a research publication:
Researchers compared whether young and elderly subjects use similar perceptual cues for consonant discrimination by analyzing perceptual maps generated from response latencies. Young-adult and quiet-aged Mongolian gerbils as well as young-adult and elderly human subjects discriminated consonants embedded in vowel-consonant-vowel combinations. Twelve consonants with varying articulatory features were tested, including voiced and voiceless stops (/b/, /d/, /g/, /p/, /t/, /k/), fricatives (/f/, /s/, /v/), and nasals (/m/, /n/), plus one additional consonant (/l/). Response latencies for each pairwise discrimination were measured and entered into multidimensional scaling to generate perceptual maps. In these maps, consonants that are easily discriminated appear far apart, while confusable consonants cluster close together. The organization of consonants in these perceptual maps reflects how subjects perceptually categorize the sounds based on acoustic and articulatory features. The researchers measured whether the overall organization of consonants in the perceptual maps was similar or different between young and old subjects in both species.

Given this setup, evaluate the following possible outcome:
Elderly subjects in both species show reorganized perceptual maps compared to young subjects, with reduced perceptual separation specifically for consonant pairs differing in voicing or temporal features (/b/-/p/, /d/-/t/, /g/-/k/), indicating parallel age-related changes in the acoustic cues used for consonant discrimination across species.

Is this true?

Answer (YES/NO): NO